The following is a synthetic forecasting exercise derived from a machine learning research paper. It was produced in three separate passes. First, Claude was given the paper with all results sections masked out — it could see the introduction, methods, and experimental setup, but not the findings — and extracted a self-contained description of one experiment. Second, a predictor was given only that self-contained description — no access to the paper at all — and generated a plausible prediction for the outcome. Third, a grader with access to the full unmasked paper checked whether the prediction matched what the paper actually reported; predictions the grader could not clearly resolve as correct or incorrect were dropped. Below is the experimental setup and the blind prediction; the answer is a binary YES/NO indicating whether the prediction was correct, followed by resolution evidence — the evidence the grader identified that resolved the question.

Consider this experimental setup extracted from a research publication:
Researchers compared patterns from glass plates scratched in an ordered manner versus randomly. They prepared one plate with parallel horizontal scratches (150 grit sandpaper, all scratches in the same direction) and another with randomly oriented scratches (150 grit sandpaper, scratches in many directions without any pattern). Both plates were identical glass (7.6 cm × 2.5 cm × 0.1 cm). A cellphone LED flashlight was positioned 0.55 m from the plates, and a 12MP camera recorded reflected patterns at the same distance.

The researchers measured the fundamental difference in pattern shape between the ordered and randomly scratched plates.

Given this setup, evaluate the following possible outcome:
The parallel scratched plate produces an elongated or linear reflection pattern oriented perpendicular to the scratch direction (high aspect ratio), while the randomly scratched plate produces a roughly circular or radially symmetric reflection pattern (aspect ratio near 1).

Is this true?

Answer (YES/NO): YES